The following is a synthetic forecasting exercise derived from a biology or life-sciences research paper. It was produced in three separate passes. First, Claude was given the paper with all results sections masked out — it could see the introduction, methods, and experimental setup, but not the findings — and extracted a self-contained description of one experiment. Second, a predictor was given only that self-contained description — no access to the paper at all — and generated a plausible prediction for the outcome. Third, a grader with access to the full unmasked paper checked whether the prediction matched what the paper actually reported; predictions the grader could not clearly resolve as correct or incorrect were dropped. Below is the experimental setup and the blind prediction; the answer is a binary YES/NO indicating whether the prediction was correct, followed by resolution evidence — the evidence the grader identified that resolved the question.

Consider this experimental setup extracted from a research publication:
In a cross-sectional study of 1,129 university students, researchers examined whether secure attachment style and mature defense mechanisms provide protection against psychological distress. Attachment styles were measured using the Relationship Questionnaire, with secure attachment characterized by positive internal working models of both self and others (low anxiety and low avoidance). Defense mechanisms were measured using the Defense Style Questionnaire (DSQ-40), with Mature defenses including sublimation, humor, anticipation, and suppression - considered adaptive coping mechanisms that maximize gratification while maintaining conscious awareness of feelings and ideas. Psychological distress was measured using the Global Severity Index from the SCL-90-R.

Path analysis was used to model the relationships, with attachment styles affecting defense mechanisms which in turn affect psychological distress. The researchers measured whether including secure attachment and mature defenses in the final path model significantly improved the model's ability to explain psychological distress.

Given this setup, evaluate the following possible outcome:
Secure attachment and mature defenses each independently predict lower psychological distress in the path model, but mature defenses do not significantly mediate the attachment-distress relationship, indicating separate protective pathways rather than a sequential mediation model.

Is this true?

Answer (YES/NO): NO